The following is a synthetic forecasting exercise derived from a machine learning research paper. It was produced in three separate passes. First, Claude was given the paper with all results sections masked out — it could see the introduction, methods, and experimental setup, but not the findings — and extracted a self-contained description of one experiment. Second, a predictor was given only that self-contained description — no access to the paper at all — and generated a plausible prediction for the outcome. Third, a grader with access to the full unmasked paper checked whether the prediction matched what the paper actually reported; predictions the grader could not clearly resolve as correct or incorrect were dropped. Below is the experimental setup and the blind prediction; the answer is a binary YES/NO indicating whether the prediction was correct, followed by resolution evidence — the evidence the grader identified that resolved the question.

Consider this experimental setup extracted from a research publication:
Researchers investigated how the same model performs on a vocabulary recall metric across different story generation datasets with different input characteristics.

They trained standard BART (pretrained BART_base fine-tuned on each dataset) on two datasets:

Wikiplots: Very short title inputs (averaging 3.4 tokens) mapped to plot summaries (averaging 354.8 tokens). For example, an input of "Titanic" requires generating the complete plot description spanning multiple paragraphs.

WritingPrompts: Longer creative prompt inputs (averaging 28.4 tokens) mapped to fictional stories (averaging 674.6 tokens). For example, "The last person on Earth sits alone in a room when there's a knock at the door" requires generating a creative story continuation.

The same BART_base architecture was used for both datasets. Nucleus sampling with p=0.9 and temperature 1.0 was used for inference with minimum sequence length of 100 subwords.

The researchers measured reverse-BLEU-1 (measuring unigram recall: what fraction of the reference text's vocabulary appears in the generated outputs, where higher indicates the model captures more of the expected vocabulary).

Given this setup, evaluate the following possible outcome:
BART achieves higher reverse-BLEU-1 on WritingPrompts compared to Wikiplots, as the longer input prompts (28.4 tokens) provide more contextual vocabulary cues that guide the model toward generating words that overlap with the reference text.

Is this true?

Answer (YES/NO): YES